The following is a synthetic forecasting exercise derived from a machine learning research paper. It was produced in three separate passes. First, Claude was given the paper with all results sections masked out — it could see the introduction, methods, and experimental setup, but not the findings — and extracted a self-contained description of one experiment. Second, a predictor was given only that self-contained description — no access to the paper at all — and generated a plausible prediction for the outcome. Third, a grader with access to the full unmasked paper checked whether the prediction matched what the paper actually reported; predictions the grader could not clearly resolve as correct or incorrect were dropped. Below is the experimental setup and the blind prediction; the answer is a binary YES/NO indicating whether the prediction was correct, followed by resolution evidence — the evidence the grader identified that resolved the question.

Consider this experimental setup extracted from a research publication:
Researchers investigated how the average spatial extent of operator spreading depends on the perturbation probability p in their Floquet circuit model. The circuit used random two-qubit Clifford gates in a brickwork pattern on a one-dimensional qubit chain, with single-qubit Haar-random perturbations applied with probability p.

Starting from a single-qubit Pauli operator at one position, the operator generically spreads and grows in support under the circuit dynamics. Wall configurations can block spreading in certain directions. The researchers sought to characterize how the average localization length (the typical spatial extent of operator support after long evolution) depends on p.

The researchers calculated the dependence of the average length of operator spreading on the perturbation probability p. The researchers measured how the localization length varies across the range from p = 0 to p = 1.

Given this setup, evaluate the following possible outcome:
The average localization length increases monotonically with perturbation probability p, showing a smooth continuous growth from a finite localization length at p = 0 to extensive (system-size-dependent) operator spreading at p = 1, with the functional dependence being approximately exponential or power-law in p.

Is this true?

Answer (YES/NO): NO